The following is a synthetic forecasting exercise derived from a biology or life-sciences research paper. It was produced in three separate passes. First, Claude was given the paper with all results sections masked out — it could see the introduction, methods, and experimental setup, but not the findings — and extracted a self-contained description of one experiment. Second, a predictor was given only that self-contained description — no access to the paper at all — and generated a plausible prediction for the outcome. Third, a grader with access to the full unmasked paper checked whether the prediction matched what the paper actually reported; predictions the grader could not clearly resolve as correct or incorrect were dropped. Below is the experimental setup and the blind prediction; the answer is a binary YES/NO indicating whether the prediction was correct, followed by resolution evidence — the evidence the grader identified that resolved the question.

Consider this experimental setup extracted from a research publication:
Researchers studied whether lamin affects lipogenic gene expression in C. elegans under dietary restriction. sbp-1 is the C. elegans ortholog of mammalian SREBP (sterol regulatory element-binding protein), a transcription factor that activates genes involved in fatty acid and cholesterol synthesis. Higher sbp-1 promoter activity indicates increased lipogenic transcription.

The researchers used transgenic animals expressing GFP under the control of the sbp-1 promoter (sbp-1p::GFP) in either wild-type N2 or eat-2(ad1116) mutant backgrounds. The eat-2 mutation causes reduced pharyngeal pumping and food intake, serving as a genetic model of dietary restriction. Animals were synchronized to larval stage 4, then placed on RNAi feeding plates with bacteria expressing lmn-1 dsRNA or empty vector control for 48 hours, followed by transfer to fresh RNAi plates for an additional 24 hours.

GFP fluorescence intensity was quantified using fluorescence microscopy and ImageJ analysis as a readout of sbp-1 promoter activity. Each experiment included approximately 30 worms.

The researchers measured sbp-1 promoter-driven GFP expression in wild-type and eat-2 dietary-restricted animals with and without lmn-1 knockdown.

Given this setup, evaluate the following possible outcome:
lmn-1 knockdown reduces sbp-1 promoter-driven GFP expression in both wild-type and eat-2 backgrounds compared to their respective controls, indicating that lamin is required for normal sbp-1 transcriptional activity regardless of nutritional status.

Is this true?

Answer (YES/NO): NO